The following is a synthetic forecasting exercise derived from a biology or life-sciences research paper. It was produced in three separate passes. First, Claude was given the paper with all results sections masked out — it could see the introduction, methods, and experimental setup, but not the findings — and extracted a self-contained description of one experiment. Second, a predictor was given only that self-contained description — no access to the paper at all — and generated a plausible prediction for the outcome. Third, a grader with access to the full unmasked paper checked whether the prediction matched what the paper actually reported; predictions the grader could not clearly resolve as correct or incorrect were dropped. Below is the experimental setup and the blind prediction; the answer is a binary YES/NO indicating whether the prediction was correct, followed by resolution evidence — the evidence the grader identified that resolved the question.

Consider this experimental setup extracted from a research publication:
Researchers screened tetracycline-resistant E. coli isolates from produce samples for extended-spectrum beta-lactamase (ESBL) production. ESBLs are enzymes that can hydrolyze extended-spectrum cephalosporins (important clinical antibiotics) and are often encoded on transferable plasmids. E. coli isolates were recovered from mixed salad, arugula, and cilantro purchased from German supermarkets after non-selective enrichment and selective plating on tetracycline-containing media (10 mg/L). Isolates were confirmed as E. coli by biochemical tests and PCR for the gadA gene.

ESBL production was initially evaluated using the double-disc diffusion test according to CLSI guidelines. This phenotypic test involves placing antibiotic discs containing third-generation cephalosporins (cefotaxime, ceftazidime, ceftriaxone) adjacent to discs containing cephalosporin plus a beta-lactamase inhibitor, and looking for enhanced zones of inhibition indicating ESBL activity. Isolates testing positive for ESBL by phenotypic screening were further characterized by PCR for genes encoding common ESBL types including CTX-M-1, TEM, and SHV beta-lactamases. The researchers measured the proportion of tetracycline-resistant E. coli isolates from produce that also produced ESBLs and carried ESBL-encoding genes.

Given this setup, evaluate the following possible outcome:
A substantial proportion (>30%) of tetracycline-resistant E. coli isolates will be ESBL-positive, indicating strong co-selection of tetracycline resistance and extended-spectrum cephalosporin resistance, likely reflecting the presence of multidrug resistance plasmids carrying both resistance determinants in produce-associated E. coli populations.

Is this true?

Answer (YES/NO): NO